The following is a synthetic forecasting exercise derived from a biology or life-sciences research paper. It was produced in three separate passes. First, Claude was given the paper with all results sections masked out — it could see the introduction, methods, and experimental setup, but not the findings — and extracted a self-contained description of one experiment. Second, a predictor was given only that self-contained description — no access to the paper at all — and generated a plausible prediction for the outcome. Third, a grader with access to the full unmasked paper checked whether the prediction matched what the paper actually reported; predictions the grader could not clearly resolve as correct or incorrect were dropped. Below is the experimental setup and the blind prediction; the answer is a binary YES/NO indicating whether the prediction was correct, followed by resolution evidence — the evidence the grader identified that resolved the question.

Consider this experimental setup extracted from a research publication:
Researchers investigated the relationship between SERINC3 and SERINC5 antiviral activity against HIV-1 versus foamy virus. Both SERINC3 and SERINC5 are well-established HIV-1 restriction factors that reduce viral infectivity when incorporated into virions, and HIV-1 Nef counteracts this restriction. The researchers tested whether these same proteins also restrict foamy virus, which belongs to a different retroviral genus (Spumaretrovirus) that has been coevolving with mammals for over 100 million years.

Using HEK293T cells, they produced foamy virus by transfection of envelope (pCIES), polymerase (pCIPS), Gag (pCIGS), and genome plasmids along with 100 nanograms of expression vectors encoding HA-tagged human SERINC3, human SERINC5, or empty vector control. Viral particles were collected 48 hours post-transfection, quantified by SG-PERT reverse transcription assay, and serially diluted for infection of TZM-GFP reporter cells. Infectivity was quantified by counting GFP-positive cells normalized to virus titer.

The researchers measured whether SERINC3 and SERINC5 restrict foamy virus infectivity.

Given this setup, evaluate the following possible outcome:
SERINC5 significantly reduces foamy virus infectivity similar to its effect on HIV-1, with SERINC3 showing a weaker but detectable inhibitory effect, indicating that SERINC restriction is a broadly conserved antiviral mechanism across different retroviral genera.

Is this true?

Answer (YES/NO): NO